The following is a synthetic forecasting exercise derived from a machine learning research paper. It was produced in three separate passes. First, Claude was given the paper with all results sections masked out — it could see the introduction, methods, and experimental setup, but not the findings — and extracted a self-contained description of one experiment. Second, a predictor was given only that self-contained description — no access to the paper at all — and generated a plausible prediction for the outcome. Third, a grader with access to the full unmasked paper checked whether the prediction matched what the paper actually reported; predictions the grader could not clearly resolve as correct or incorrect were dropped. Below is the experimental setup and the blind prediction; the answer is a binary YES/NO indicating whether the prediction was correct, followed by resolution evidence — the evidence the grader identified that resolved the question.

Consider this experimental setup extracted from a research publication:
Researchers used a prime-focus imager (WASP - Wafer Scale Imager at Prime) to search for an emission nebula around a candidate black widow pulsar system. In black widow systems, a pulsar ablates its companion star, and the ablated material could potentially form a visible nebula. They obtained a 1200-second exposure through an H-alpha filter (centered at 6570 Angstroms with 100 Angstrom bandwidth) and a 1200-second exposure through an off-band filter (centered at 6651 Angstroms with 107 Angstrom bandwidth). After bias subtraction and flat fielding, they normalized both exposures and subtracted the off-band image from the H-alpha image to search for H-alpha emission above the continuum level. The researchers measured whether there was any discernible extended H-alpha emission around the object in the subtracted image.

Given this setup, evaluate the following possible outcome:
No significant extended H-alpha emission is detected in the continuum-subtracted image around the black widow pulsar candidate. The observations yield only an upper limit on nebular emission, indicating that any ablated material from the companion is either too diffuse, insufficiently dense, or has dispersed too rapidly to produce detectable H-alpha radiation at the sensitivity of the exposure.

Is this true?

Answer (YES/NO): YES